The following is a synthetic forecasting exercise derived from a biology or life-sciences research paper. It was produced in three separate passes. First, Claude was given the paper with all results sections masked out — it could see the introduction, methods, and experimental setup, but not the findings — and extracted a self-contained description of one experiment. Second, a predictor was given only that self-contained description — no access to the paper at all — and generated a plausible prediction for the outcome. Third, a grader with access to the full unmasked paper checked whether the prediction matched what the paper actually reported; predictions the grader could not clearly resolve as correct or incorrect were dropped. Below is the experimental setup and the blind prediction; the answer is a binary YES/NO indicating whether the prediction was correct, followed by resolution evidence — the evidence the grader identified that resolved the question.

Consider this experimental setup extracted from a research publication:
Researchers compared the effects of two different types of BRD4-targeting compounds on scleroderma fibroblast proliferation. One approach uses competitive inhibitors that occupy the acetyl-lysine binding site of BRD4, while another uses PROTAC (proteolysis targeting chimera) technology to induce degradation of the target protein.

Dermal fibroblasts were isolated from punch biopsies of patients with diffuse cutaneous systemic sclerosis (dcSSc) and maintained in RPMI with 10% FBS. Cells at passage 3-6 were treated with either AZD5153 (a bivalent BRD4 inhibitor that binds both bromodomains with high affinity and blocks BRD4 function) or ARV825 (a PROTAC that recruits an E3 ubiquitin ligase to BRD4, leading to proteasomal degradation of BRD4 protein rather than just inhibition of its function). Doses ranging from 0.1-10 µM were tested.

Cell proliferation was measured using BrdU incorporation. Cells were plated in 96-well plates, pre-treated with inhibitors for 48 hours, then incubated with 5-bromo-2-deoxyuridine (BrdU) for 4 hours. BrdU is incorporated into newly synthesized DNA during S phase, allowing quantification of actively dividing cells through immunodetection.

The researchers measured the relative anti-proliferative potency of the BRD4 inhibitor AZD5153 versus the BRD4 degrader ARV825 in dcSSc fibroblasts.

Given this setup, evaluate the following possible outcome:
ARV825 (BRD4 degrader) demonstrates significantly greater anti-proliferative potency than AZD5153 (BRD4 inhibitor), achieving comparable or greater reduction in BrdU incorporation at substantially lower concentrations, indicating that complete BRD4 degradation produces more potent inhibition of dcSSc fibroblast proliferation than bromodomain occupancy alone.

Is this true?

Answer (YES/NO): NO